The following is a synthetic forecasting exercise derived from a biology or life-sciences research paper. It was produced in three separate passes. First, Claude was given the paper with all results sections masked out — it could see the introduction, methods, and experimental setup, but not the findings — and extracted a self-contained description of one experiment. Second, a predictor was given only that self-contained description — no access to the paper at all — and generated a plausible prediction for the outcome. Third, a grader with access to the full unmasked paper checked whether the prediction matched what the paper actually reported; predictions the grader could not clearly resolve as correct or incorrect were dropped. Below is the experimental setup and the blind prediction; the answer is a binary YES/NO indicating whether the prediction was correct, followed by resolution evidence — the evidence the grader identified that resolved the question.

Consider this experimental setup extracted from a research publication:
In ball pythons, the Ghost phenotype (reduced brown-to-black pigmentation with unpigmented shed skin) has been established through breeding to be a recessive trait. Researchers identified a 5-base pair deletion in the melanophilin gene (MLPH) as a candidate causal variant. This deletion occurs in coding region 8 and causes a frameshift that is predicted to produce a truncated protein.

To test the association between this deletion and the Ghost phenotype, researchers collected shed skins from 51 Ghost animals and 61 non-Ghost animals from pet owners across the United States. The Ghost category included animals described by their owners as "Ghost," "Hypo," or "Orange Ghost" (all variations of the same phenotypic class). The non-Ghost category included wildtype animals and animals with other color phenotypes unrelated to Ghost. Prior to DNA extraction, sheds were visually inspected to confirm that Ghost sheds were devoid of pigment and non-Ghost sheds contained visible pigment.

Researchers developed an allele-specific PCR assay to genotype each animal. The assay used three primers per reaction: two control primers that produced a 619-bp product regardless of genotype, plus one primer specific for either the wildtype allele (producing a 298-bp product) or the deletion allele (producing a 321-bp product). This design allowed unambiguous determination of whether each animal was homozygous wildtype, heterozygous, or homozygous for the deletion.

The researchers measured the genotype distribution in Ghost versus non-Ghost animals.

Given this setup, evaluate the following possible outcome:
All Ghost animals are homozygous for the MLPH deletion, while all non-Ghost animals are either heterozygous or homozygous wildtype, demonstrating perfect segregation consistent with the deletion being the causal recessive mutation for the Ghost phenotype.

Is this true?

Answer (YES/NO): YES